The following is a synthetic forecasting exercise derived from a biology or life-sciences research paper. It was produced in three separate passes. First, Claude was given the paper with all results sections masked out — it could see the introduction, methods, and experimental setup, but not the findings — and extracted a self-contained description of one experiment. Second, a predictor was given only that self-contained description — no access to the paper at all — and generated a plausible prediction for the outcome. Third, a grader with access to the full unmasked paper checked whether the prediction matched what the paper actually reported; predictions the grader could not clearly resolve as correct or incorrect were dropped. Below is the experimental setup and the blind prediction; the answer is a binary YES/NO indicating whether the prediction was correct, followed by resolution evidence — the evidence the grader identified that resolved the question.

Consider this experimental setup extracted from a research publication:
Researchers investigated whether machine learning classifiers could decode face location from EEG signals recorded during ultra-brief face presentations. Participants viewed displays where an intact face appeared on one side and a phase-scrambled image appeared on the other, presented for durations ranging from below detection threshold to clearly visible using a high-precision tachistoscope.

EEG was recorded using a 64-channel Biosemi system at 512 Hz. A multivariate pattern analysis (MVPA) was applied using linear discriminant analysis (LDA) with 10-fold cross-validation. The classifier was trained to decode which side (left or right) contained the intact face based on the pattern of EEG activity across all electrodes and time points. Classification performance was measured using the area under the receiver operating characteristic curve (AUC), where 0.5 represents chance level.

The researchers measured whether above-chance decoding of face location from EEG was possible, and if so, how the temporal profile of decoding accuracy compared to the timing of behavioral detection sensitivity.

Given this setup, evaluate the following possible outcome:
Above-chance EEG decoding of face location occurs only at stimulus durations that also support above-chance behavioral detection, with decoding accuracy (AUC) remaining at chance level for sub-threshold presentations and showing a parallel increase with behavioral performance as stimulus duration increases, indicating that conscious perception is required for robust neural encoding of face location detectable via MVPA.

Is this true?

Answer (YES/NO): NO